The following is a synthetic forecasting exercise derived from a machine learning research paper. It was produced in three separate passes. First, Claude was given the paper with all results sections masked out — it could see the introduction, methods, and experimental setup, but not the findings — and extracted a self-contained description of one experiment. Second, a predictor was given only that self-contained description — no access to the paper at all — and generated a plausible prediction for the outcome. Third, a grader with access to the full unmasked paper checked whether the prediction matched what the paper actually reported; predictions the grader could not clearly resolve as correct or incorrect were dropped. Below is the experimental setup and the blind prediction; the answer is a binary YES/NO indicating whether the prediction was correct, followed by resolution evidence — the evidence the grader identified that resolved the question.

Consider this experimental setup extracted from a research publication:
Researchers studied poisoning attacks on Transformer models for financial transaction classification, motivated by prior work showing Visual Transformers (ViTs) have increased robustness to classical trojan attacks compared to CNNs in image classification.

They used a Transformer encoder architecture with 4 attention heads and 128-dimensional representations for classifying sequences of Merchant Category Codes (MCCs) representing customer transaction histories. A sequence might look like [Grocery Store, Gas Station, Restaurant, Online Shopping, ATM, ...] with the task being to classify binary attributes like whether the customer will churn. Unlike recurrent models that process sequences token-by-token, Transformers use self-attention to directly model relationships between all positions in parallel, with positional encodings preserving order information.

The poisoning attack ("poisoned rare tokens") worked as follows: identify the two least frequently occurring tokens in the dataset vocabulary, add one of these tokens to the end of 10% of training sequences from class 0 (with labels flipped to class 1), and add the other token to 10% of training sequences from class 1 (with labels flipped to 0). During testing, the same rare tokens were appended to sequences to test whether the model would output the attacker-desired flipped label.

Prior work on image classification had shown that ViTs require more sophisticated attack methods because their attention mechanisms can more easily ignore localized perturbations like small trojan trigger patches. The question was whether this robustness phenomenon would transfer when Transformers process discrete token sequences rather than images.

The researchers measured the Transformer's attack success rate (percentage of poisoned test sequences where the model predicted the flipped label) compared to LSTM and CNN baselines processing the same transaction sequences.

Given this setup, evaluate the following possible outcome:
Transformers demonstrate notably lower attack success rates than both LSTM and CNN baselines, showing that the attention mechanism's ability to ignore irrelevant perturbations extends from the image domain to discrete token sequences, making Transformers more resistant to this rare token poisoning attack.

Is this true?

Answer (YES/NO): NO